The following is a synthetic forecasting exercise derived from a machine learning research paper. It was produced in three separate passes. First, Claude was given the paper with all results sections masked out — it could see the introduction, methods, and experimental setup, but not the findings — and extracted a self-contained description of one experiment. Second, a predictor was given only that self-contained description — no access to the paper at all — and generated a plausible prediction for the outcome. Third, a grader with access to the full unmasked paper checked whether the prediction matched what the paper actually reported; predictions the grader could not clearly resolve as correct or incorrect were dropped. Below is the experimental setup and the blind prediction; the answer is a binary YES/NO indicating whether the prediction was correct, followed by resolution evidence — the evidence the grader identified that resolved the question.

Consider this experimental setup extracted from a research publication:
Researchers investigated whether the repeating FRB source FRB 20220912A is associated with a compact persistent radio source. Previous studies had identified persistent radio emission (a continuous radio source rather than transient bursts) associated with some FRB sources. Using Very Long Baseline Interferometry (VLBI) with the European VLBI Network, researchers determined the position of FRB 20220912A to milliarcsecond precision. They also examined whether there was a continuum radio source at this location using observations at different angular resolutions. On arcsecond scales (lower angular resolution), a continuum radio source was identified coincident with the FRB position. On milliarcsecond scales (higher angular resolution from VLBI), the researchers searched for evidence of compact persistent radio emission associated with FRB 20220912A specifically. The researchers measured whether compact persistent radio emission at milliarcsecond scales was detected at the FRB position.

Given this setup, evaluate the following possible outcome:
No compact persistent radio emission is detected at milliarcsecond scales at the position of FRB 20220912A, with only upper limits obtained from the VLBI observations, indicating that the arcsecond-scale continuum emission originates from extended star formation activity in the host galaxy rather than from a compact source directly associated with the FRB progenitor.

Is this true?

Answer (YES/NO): YES